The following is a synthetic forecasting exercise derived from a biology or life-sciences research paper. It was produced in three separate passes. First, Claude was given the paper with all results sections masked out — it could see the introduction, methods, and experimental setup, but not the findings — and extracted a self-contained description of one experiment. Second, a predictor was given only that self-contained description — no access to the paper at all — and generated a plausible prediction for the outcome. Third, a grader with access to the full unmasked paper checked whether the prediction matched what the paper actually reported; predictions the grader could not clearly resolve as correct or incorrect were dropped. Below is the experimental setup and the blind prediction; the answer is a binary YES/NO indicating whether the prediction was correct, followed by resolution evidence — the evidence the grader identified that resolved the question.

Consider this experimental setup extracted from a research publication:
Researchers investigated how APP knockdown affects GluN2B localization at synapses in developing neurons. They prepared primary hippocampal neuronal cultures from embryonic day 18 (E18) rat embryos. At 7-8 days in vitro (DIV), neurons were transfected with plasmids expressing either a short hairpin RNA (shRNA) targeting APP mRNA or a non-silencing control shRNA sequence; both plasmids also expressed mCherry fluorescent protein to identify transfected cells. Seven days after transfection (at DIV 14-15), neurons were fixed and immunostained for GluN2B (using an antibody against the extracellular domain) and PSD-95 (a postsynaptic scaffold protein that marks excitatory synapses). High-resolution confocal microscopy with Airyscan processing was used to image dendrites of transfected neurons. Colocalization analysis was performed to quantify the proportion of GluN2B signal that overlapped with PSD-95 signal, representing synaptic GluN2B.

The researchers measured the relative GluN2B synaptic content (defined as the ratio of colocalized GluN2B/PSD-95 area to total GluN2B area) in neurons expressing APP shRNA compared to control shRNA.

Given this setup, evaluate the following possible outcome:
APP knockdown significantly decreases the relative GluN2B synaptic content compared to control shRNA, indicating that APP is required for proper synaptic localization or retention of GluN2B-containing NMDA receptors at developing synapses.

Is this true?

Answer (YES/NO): YES